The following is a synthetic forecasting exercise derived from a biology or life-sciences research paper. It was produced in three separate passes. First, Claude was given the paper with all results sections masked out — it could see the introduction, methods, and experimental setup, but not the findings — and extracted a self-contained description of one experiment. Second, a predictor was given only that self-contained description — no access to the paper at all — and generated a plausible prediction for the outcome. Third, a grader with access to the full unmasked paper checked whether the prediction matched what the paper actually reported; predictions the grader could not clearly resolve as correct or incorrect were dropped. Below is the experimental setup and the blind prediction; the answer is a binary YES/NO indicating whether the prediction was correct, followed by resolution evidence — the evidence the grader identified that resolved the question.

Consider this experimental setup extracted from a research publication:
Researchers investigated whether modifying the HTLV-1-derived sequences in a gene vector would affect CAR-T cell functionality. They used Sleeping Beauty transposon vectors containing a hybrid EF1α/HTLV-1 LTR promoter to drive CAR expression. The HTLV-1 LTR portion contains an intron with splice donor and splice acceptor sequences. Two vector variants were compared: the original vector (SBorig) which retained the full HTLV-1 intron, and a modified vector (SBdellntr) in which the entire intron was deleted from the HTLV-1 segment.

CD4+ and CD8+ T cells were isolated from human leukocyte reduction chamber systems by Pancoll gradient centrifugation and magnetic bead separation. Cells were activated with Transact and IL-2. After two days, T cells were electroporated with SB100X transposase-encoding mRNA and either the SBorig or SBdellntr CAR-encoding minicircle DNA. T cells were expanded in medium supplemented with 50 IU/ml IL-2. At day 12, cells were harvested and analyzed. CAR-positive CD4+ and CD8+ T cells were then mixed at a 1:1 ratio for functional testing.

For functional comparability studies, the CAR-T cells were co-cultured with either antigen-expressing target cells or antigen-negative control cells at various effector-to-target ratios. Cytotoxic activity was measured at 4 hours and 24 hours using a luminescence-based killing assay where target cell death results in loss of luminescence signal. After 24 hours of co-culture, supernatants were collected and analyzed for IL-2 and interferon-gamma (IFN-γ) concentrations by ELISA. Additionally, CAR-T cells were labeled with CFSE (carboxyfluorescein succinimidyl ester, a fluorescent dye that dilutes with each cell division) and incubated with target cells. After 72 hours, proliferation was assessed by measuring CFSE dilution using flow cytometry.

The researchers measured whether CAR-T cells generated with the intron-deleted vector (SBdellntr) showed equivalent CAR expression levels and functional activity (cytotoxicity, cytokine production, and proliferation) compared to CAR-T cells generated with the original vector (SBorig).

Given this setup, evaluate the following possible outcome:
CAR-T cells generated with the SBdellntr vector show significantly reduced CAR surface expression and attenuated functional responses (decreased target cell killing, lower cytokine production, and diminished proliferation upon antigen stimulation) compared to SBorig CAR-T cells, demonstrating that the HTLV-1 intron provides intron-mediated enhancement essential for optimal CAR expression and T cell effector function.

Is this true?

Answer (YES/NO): NO